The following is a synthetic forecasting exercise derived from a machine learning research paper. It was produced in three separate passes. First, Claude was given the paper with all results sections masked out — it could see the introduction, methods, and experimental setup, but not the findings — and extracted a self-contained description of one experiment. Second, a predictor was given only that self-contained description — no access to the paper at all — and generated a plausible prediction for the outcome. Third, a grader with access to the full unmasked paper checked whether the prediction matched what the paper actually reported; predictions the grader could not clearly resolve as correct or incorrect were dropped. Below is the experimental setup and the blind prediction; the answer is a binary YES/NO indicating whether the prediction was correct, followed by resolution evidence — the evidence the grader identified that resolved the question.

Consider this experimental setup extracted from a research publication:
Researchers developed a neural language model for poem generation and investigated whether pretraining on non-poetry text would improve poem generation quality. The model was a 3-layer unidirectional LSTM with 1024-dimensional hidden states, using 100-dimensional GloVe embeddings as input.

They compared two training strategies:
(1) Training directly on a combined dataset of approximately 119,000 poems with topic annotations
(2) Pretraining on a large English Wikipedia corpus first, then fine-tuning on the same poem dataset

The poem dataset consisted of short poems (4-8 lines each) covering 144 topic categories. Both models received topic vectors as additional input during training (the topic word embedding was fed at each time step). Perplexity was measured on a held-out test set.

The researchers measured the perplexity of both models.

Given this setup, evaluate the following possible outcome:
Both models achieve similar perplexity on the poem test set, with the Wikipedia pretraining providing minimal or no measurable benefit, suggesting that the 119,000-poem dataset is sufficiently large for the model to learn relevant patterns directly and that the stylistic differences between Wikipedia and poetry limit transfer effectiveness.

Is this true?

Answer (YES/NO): NO